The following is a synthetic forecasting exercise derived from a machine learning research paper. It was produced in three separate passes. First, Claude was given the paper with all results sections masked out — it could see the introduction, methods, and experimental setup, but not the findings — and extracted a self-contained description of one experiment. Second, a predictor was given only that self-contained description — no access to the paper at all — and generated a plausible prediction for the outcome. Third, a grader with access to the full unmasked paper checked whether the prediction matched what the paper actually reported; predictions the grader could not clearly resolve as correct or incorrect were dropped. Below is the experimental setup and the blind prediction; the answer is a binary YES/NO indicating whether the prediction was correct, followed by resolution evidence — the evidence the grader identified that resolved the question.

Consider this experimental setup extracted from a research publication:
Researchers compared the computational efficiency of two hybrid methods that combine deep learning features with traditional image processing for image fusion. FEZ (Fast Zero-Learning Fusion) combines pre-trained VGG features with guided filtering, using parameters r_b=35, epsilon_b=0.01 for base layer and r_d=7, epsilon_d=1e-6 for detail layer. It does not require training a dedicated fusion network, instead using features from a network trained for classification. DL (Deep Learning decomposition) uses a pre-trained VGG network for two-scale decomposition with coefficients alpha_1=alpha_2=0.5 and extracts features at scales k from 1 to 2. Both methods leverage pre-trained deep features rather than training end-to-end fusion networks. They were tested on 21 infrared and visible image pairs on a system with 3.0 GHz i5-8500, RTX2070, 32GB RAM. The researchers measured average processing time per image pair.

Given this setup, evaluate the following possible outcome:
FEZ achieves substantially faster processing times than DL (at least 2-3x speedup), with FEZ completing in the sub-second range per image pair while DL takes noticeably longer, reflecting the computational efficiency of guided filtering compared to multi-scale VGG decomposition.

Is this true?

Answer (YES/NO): YES